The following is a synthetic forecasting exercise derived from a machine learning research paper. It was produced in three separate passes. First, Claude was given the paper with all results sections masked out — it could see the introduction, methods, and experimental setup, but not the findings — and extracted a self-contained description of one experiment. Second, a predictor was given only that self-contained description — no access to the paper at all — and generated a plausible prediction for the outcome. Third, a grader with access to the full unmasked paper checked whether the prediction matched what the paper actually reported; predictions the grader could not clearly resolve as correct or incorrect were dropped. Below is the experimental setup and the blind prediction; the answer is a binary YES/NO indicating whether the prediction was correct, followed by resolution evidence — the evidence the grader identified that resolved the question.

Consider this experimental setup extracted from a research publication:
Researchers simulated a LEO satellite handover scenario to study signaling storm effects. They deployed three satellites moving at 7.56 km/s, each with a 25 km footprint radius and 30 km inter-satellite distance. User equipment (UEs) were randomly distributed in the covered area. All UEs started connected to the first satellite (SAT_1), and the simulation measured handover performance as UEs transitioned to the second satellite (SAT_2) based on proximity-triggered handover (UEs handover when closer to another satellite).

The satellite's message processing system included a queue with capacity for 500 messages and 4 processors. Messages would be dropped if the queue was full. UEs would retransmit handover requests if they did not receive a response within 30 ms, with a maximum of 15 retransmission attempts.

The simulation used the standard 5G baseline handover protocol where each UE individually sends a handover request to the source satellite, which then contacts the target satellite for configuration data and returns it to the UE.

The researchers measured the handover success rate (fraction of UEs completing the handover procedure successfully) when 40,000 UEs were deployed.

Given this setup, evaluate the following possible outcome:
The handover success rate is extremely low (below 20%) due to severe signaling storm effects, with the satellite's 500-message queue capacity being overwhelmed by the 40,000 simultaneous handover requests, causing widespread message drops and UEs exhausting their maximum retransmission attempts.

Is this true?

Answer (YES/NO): NO